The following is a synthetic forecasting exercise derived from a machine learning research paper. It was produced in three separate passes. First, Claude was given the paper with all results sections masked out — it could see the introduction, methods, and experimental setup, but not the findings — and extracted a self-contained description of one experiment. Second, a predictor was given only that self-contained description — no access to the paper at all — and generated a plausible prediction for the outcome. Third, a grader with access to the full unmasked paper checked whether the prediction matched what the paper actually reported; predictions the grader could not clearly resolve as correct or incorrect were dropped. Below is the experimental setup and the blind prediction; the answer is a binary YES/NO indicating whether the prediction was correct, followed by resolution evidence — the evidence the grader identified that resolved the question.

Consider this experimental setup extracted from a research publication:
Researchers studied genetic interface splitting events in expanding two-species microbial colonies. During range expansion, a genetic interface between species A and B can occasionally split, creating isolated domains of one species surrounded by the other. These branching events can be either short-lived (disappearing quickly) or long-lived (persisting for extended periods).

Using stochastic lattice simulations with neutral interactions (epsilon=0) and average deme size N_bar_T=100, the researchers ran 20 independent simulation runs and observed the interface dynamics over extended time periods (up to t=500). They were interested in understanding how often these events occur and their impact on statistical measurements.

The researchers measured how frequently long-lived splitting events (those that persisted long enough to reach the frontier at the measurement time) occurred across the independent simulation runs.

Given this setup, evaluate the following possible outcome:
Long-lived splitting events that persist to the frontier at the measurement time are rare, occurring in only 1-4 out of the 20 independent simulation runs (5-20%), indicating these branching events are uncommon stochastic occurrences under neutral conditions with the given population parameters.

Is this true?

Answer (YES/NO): YES